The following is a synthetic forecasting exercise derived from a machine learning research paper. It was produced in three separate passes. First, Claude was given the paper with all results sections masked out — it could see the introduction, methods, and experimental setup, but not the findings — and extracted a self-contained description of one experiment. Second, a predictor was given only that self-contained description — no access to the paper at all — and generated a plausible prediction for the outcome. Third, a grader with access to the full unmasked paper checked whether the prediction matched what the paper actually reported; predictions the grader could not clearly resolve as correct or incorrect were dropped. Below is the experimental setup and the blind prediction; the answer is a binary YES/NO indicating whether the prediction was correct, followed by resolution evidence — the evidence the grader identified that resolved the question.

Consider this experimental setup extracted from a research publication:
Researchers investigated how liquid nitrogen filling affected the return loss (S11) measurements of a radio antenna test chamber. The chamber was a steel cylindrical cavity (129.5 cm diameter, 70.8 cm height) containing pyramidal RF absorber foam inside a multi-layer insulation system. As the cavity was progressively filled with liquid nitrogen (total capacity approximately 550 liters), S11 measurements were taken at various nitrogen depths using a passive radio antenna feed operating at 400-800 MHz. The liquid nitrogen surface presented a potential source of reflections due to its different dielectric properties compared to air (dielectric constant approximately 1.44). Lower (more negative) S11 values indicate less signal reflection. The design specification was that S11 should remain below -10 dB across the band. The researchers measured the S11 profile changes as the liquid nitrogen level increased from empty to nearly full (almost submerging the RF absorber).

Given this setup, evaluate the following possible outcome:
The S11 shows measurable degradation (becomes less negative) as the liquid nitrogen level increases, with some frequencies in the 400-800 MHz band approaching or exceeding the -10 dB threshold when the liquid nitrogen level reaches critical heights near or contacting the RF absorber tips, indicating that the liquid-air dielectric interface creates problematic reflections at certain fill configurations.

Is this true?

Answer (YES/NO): NO